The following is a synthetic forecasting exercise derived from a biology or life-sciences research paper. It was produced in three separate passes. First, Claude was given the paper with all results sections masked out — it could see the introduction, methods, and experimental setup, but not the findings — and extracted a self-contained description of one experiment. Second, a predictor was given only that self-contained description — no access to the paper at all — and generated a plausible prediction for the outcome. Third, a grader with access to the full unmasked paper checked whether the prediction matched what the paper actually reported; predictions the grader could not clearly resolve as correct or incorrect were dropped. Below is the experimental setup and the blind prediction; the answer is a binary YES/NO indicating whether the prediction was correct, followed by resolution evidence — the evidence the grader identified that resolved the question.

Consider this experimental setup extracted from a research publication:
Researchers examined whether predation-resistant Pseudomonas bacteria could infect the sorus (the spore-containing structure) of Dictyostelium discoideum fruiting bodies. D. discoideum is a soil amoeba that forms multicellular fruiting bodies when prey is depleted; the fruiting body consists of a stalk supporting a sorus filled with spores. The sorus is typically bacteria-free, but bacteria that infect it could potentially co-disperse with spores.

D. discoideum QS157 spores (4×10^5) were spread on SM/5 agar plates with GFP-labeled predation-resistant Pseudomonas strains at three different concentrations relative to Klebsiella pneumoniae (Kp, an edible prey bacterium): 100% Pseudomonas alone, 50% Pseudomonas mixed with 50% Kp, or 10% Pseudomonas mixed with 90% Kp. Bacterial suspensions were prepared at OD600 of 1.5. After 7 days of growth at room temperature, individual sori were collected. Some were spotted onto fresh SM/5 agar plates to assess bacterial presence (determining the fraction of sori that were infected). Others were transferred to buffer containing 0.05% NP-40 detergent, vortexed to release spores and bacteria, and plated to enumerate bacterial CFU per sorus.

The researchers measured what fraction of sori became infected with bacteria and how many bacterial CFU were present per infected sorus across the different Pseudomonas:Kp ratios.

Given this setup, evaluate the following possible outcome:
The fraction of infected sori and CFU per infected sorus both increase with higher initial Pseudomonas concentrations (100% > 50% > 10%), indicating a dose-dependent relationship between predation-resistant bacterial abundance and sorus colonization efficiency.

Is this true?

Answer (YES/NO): NO